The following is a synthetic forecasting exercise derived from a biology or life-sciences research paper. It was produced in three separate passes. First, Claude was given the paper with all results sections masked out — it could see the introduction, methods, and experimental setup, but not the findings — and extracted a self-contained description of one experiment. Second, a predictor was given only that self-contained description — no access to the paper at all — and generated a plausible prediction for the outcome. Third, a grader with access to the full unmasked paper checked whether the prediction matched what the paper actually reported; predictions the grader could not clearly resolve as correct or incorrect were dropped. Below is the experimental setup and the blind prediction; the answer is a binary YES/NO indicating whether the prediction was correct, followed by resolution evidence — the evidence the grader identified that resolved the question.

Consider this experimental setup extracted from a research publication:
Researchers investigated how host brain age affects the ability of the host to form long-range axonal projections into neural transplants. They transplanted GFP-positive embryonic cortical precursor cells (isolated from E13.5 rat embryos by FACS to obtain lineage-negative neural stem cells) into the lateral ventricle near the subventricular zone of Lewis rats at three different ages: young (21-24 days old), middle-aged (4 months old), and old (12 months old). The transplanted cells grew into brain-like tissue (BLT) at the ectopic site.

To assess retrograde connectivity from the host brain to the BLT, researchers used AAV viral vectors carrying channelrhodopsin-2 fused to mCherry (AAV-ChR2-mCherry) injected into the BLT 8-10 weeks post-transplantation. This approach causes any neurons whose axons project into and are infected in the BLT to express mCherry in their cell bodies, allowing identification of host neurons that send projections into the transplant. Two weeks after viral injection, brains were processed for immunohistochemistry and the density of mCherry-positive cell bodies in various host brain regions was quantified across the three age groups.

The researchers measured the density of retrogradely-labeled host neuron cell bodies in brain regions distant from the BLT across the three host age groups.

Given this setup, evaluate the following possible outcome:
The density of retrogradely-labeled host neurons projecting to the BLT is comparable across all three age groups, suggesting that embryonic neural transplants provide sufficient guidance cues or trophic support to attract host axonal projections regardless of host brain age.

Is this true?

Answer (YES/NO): NO